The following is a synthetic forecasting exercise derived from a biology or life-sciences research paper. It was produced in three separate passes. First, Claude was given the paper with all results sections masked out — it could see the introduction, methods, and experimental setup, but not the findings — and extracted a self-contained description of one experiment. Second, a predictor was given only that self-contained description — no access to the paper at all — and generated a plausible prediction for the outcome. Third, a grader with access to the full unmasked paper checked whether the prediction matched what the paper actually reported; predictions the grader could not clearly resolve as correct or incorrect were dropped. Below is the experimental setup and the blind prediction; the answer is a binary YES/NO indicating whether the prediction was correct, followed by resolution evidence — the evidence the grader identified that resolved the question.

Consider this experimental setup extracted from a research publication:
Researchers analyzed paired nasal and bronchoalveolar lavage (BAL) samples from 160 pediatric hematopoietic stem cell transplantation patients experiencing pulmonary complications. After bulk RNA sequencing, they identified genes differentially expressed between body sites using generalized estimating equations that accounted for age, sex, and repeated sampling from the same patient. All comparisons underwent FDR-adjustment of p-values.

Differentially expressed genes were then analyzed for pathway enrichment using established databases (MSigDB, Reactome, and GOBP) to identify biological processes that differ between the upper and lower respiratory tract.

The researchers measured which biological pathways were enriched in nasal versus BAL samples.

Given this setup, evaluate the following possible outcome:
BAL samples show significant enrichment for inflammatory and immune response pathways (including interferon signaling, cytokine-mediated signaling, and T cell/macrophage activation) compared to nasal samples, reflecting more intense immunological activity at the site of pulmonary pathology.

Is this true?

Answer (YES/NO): NO